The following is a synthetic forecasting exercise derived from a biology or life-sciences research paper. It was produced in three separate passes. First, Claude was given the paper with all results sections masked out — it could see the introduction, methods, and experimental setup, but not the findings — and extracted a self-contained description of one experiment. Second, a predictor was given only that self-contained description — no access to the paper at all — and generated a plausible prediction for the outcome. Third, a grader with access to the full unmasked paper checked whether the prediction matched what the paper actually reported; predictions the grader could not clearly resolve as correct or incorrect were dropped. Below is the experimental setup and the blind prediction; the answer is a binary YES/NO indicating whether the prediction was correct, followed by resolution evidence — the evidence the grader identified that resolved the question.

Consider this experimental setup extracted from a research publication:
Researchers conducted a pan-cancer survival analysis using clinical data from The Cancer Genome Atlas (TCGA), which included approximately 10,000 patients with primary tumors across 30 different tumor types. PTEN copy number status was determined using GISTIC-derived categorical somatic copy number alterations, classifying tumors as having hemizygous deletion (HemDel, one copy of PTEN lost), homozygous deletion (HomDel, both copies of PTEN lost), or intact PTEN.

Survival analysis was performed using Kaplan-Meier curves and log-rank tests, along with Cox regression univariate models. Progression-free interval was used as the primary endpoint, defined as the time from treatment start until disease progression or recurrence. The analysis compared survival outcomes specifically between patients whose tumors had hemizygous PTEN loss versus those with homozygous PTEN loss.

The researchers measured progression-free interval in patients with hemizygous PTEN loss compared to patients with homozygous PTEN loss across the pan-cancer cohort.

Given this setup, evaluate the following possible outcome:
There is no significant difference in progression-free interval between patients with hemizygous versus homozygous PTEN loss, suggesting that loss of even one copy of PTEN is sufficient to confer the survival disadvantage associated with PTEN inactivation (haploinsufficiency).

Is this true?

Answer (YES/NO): YES